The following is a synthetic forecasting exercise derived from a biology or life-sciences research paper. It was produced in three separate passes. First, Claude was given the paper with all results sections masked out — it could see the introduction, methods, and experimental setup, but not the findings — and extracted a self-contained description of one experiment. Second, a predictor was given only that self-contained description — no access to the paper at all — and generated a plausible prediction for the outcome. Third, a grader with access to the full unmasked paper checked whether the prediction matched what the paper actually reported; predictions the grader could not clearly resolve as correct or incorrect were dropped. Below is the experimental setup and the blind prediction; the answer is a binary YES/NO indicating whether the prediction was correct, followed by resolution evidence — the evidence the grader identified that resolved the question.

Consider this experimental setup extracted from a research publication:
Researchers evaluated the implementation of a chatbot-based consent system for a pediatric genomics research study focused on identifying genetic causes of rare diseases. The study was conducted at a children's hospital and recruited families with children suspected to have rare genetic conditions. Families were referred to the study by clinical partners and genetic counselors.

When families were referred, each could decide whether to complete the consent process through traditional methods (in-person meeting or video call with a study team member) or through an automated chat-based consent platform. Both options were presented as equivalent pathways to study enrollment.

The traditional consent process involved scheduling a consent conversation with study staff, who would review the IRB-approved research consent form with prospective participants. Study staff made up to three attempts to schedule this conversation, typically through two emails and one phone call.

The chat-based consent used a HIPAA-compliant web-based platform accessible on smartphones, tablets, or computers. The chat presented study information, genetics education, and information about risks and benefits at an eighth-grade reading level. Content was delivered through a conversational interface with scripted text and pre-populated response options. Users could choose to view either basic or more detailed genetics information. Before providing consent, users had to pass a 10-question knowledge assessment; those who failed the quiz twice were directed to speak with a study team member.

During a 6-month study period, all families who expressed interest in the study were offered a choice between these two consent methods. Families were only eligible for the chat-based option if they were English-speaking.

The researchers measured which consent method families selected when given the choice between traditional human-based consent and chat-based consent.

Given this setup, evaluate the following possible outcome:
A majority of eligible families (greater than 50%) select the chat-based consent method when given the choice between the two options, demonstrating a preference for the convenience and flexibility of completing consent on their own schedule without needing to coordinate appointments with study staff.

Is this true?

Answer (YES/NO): NO